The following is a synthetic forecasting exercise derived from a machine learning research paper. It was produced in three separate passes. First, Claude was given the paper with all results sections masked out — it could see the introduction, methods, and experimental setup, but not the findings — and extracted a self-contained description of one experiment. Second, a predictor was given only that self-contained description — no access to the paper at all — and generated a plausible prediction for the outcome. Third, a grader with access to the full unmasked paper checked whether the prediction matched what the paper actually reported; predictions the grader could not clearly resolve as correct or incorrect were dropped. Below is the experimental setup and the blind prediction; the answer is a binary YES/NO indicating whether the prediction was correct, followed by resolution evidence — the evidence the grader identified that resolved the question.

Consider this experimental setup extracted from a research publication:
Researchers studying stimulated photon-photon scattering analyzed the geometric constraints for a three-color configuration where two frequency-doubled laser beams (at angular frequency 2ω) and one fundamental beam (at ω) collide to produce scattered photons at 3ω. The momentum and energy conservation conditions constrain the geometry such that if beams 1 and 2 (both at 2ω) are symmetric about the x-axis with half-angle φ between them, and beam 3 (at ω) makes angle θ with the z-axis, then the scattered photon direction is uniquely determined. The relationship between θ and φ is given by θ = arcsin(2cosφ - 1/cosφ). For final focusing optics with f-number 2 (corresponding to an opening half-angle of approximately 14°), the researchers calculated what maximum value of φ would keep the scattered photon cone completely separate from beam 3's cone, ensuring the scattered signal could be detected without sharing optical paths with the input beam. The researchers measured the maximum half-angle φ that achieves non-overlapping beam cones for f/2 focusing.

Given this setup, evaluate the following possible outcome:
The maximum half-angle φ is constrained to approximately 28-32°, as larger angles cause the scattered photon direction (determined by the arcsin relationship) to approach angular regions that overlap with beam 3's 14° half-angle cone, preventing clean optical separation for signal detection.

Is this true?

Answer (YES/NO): NO